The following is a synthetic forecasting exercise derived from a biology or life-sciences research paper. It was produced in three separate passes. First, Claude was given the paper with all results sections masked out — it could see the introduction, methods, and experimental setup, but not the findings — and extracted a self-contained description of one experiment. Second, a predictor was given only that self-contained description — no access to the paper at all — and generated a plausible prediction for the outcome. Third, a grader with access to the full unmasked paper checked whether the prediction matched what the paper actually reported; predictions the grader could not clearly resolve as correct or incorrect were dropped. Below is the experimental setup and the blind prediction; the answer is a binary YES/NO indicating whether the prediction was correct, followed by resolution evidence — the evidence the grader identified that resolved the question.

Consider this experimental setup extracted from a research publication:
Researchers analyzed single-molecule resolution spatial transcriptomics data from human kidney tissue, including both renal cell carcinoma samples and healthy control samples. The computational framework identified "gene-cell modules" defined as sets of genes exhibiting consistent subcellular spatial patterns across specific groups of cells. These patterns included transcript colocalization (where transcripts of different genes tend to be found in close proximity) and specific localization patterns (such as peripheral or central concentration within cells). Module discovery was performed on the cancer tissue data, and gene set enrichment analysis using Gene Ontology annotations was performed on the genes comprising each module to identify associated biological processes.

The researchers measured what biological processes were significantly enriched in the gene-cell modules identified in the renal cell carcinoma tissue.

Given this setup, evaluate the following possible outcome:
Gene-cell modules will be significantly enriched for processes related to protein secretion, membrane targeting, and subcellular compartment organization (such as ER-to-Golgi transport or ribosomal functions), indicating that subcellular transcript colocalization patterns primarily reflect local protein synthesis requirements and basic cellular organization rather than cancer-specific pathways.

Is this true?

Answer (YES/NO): NO